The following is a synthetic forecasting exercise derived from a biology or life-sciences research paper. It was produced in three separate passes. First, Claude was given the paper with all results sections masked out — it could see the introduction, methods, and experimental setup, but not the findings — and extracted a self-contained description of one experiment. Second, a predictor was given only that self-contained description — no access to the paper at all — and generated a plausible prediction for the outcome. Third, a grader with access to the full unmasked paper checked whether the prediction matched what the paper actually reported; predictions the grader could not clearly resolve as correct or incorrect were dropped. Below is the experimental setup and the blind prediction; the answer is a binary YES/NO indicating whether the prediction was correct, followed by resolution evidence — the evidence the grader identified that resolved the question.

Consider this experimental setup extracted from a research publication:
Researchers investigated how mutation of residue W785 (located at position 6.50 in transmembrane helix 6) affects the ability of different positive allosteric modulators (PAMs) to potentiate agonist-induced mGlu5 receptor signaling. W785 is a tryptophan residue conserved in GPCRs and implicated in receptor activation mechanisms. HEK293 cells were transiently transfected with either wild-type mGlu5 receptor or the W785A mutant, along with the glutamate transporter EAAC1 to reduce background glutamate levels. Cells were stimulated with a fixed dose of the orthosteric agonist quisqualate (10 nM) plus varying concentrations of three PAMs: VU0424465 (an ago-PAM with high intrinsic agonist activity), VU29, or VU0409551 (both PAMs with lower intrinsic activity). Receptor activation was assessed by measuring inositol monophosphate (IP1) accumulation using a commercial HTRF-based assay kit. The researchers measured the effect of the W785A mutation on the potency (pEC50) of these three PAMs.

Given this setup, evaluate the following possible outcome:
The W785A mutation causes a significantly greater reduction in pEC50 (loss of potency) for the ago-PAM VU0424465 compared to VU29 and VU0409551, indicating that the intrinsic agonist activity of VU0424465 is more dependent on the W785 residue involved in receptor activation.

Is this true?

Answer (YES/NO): NO